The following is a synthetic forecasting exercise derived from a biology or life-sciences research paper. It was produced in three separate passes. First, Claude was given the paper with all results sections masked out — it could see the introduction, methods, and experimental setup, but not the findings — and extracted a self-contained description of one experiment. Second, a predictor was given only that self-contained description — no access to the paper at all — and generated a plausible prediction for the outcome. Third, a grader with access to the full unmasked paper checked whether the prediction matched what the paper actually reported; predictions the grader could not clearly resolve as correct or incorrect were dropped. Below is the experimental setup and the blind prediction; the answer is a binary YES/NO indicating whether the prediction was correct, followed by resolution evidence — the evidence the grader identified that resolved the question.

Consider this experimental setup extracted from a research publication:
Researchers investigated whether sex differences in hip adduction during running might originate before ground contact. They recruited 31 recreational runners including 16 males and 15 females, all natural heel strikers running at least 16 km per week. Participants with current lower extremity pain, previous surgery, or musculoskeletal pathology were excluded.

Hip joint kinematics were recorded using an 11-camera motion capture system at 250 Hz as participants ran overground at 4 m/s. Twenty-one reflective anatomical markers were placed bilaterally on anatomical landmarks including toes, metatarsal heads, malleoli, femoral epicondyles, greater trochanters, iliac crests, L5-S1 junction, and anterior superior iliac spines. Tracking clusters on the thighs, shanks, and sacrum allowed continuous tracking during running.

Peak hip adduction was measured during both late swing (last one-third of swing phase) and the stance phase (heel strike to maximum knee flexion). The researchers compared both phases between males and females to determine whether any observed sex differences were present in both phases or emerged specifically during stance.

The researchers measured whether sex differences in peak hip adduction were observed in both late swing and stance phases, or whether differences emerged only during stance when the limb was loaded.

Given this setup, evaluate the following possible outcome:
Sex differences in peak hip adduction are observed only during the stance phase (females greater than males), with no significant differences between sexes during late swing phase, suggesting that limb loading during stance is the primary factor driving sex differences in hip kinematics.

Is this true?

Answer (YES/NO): NO